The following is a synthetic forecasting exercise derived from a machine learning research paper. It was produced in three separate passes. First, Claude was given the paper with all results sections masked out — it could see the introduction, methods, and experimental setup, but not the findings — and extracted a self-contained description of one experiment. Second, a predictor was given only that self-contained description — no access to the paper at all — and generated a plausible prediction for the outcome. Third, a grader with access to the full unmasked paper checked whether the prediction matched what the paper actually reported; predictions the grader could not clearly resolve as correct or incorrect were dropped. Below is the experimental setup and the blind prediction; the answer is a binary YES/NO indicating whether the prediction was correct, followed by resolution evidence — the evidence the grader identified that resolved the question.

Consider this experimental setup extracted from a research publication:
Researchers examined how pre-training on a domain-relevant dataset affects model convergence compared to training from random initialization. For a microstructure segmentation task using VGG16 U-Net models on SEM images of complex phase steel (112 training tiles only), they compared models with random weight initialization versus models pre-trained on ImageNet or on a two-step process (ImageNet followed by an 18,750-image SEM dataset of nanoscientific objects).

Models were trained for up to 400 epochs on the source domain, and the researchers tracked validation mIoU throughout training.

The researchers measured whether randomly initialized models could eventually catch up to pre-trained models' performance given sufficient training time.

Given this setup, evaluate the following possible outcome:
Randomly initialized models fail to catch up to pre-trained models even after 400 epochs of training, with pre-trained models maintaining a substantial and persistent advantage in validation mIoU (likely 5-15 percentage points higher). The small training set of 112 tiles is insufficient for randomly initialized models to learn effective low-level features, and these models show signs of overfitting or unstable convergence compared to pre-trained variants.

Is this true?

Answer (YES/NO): NO